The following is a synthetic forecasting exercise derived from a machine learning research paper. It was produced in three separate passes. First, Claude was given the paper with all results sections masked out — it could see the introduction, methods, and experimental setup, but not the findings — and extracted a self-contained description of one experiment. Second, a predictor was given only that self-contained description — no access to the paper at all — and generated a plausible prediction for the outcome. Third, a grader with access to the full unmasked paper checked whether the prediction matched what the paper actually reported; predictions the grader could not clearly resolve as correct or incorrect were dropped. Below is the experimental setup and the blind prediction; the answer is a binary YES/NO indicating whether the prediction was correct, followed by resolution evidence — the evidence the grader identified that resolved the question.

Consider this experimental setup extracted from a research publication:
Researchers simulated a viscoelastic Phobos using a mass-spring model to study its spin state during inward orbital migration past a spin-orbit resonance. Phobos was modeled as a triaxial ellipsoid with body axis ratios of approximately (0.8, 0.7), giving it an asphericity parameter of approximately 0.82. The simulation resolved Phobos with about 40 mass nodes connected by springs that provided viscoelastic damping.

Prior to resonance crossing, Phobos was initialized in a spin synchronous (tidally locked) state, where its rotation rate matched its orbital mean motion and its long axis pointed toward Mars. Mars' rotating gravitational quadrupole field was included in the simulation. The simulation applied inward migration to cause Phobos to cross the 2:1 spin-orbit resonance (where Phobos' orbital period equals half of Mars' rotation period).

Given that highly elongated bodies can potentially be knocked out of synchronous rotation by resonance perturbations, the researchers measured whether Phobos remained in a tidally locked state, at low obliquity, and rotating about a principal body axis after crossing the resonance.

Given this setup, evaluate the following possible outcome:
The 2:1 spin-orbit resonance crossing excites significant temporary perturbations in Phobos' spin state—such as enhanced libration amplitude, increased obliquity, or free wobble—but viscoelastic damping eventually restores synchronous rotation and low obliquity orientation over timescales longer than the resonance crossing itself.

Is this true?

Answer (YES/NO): NO